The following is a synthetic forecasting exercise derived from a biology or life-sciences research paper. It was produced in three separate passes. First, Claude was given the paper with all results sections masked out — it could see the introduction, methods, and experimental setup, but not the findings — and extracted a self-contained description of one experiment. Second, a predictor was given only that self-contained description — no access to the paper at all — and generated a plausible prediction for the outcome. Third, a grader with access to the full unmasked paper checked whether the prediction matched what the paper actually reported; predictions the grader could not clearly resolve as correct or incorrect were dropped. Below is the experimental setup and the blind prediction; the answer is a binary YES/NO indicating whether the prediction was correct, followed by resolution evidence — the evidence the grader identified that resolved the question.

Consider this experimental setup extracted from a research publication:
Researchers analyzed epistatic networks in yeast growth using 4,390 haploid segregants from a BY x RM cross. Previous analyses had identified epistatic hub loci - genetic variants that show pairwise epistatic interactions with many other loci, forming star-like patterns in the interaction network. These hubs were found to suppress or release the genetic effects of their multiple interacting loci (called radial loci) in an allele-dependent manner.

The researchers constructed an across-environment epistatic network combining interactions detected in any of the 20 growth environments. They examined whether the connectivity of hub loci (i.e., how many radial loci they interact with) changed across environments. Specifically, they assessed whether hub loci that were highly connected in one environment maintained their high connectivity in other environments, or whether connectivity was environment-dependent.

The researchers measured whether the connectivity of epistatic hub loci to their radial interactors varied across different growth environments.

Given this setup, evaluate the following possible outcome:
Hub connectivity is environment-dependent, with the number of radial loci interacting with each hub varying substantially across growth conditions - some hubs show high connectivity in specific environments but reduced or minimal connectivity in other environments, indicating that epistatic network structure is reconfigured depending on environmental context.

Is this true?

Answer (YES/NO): YES